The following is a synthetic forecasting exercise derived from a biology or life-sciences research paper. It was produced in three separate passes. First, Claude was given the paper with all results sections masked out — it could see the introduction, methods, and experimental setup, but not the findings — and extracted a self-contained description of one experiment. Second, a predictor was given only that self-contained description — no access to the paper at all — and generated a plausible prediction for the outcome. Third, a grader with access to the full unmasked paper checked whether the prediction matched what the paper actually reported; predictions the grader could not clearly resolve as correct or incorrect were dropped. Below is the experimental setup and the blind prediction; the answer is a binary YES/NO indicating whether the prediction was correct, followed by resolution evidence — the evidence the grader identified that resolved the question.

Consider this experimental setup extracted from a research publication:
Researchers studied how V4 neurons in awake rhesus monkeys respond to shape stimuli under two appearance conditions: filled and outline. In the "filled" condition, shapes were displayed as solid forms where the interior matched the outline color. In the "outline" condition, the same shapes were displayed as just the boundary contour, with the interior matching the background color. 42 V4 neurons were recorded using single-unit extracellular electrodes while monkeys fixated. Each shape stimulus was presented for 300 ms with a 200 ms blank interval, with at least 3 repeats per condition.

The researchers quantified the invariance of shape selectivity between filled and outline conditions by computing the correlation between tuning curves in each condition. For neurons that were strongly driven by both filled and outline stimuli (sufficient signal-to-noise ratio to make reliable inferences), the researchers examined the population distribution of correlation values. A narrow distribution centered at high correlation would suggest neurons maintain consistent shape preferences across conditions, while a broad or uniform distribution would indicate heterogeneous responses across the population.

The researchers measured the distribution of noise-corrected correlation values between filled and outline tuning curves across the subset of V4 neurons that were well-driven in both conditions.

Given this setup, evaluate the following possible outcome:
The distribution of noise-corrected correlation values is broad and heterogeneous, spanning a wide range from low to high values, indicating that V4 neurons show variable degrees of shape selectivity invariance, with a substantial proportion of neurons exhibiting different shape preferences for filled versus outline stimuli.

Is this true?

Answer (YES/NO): YES